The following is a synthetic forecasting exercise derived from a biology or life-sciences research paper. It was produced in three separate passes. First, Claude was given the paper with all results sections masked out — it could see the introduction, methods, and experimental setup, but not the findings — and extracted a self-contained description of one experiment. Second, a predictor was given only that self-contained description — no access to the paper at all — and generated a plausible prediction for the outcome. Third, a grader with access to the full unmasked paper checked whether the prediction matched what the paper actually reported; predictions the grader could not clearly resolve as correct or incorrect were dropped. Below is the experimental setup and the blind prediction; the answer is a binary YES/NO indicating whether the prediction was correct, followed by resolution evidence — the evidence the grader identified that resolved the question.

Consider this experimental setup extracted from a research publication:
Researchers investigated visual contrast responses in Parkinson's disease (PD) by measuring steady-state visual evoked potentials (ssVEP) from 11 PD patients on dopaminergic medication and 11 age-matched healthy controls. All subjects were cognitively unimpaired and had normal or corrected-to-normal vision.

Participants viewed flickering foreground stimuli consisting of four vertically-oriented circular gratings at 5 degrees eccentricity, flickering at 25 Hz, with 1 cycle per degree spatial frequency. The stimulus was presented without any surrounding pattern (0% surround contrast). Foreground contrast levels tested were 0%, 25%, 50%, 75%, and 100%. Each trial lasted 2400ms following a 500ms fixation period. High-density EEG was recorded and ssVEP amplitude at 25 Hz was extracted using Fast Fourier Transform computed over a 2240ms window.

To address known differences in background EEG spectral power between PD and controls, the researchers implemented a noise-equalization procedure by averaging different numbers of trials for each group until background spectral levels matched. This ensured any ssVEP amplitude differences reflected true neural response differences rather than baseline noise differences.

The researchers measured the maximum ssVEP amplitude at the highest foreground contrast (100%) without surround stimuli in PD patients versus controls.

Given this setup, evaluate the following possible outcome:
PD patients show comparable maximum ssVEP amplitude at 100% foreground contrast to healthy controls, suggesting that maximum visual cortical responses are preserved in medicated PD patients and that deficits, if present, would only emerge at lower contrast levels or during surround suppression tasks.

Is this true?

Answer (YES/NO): NO